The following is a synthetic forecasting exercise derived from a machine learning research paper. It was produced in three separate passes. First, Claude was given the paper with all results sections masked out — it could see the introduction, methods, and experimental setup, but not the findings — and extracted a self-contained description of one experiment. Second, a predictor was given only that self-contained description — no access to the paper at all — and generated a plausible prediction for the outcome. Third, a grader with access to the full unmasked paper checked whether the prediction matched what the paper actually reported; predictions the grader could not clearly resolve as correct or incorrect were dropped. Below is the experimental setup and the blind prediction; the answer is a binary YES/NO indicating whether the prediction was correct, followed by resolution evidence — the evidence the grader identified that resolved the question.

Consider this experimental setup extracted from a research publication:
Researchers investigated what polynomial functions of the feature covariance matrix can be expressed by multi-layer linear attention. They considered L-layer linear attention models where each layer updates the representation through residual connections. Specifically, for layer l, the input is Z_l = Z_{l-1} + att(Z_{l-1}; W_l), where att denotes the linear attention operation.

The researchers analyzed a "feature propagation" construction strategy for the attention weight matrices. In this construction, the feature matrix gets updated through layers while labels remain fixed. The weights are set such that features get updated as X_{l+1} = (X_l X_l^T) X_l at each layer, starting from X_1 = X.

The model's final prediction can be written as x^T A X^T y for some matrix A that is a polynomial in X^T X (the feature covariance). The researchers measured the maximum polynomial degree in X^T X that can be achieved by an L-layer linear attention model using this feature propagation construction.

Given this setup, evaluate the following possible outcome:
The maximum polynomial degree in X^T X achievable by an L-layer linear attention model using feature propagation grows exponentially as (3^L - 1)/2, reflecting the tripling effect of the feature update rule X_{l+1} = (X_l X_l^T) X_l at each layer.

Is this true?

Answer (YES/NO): NO